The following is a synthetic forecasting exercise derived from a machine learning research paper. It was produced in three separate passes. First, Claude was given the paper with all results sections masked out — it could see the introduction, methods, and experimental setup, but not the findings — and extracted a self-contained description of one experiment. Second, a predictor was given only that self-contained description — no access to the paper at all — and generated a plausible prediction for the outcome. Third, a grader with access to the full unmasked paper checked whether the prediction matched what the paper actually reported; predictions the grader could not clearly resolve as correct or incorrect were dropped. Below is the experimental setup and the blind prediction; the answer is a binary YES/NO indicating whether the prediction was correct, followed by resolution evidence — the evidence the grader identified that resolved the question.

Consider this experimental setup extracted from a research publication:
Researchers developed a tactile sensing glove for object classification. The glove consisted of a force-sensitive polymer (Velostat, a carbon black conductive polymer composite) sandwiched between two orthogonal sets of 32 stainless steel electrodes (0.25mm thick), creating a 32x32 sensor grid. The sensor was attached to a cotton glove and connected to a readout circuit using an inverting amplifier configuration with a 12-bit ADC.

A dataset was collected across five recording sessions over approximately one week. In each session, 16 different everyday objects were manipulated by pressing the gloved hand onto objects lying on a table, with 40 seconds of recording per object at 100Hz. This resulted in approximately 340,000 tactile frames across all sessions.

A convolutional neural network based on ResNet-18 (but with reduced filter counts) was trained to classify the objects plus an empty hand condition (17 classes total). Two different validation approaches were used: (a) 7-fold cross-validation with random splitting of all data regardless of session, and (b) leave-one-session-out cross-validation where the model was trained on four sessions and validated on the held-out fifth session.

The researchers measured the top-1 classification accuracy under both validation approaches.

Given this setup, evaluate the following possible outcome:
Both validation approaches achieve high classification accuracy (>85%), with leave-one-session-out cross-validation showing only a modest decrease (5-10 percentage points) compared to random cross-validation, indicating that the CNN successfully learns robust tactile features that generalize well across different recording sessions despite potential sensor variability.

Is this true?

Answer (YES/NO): NO